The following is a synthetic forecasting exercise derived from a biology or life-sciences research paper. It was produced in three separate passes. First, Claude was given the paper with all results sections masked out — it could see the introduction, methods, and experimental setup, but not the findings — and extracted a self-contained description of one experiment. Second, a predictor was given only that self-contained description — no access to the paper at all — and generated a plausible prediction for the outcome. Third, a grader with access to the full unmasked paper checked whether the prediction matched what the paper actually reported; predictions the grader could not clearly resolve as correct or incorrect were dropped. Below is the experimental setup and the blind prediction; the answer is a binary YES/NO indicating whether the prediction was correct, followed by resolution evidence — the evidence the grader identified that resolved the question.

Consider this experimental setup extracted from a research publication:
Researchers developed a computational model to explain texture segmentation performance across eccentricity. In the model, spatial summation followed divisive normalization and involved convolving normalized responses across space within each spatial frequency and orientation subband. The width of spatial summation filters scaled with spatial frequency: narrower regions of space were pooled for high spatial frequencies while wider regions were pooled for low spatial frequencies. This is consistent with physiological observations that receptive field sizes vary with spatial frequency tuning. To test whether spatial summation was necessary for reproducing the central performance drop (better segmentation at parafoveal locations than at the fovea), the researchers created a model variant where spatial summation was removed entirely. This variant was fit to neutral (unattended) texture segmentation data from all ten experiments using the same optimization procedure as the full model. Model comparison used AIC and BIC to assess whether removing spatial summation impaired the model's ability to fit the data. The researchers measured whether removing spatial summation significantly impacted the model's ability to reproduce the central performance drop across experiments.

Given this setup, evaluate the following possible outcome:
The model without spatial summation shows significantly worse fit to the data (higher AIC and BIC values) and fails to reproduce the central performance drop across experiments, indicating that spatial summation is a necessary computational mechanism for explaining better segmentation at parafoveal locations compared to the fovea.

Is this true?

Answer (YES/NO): YES